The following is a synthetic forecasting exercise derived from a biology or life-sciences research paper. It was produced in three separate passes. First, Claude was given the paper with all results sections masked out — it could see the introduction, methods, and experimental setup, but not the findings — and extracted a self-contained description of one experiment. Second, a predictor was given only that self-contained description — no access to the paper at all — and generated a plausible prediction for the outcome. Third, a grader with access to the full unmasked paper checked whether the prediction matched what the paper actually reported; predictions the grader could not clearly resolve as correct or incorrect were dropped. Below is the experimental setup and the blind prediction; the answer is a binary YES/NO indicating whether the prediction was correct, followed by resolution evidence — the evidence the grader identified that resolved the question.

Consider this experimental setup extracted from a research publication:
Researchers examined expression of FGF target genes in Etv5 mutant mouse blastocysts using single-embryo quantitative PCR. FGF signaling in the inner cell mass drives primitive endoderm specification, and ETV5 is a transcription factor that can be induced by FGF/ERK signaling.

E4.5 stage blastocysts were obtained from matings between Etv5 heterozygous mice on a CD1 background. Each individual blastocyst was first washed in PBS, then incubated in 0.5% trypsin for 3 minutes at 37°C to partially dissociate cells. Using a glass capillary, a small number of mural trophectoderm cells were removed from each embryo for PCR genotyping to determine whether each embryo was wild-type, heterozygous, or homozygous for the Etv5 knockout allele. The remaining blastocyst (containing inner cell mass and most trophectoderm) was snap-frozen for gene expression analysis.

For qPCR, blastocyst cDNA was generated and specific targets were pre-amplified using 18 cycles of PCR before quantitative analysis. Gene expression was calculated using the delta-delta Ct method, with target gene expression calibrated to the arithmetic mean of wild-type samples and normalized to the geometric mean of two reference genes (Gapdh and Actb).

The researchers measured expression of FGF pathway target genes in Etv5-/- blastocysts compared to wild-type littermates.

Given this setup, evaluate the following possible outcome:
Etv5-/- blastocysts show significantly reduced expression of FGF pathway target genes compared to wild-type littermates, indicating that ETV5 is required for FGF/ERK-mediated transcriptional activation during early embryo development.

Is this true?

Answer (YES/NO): NO